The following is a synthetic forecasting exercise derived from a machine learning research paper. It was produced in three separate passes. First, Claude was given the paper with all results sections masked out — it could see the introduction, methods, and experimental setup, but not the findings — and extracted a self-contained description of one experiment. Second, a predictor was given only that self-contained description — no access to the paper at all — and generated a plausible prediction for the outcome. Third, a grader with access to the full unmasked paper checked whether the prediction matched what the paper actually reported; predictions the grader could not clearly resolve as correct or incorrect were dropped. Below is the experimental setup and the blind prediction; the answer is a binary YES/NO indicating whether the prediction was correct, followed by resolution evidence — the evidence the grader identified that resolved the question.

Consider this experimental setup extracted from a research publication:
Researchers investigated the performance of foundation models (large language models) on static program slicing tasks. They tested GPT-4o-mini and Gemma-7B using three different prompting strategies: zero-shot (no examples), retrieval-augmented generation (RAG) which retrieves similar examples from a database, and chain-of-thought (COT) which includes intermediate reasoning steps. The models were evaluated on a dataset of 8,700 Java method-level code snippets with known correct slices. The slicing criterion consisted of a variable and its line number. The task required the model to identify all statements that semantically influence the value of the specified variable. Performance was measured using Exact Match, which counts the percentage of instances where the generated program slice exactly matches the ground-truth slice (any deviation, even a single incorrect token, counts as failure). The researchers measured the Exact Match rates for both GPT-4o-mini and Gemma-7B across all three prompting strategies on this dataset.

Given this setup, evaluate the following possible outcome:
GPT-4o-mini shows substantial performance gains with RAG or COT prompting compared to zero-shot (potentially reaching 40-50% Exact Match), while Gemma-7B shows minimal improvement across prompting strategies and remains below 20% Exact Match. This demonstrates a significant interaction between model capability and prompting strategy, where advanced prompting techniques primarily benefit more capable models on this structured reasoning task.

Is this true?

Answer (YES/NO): NO